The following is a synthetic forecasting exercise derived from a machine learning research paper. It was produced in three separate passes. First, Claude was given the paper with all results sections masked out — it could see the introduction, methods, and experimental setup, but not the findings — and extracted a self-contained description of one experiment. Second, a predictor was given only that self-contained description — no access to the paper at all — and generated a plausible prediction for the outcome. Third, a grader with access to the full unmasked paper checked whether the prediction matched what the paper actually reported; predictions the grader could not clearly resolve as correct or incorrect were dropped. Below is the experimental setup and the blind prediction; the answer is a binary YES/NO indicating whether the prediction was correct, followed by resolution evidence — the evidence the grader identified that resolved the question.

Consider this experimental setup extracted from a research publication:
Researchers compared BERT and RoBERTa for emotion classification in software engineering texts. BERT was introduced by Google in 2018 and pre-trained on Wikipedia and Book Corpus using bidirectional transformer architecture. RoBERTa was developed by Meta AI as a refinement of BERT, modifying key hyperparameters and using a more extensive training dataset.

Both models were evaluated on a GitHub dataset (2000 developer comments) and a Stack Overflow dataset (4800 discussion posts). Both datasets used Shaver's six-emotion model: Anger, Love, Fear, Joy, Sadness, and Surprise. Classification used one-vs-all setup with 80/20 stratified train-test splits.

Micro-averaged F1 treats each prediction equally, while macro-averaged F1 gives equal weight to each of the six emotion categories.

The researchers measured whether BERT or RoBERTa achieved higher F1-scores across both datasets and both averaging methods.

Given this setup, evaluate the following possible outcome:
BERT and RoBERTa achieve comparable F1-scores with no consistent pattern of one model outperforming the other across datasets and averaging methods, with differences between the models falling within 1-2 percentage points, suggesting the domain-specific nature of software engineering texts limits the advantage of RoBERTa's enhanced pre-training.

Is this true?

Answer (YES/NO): YES